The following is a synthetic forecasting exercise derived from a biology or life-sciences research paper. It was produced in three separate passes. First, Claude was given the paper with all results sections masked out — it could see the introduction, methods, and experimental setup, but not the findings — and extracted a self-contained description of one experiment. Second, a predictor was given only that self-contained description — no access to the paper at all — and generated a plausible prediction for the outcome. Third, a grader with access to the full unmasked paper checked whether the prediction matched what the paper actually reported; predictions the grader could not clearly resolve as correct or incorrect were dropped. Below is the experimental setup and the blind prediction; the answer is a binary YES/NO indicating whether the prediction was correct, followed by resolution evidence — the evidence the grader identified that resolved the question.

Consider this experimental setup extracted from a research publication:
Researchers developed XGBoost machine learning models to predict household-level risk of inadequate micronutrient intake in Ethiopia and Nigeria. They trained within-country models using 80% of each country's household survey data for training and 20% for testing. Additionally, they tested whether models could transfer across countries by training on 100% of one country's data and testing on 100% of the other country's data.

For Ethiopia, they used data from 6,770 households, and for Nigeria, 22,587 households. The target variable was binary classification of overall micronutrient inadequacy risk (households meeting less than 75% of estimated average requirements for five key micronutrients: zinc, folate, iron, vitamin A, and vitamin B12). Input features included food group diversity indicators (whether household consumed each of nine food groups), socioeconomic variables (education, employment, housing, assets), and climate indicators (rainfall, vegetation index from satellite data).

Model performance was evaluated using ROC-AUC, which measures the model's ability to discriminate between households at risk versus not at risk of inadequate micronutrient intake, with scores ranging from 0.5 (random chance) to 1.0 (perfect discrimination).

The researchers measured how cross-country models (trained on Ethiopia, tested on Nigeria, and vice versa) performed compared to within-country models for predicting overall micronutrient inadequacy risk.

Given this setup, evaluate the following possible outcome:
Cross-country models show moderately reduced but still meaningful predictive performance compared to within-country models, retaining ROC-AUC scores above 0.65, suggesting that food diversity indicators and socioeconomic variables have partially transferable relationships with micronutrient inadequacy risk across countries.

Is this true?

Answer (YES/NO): NO